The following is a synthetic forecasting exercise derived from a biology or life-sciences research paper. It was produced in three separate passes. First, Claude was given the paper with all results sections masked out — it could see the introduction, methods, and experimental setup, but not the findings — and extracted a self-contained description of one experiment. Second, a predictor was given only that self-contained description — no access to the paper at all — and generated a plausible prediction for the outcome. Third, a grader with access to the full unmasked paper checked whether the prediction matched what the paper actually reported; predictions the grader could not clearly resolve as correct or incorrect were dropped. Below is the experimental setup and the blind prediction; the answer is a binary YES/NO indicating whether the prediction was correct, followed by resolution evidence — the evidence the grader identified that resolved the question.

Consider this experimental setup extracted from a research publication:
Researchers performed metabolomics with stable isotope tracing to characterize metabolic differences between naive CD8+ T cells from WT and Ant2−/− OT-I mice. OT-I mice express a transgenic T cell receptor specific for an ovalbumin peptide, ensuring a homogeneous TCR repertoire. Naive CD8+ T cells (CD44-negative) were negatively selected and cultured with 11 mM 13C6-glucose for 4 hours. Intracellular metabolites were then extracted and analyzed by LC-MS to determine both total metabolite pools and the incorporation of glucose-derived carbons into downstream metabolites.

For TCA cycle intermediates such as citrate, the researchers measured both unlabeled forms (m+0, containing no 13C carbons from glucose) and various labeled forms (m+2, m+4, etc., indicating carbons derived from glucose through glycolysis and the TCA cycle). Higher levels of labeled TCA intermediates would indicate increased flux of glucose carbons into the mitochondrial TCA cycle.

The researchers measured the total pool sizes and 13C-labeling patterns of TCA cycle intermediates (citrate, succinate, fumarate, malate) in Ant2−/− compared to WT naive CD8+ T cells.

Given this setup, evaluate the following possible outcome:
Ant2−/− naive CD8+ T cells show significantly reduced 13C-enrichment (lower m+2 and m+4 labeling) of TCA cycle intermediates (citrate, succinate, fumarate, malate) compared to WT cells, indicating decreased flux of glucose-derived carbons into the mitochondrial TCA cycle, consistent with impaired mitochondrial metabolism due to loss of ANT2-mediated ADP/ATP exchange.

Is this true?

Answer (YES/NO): NO